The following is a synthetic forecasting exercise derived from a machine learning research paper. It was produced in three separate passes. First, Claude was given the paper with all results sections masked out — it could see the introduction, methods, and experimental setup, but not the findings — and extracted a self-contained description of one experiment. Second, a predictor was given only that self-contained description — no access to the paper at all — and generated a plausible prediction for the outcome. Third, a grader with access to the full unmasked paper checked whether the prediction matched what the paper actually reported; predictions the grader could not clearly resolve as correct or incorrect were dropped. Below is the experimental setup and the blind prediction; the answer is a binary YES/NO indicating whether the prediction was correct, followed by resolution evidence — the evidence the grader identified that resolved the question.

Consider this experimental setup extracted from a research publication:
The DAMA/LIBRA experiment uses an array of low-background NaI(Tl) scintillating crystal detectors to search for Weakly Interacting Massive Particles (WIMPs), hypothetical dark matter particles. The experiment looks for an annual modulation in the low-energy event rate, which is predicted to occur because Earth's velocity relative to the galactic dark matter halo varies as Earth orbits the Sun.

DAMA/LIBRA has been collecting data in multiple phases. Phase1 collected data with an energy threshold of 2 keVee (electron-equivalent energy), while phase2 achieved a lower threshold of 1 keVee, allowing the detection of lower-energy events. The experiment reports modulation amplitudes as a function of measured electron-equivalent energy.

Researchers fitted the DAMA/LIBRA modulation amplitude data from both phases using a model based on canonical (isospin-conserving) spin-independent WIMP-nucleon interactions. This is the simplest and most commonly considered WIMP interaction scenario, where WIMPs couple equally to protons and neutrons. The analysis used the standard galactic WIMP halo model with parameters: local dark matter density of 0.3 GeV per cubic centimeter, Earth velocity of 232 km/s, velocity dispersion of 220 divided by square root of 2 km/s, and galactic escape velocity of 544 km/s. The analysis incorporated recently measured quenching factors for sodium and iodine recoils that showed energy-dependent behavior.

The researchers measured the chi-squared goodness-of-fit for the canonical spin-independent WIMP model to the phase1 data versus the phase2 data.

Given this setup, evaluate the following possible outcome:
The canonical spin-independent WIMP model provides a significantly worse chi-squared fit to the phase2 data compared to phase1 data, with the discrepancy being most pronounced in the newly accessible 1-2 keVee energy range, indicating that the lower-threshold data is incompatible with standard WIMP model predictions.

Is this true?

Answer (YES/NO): YES